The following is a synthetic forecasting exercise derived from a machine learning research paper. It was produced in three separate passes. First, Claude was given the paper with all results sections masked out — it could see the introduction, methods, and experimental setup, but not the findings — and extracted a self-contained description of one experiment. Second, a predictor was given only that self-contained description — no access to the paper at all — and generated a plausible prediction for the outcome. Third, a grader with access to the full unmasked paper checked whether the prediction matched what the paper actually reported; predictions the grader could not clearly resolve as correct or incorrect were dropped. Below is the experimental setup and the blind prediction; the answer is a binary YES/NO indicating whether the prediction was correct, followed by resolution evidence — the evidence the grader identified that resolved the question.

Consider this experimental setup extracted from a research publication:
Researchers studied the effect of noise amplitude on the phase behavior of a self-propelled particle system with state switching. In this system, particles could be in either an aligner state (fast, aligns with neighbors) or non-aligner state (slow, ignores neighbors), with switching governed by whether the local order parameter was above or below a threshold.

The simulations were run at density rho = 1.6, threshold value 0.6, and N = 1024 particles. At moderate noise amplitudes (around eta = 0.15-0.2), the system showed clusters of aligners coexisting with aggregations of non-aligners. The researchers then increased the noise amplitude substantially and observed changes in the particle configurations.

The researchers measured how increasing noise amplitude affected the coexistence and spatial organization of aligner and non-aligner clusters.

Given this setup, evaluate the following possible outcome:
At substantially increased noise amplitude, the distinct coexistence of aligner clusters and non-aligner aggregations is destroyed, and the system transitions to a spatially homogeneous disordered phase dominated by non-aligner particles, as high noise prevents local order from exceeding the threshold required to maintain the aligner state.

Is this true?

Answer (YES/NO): NO